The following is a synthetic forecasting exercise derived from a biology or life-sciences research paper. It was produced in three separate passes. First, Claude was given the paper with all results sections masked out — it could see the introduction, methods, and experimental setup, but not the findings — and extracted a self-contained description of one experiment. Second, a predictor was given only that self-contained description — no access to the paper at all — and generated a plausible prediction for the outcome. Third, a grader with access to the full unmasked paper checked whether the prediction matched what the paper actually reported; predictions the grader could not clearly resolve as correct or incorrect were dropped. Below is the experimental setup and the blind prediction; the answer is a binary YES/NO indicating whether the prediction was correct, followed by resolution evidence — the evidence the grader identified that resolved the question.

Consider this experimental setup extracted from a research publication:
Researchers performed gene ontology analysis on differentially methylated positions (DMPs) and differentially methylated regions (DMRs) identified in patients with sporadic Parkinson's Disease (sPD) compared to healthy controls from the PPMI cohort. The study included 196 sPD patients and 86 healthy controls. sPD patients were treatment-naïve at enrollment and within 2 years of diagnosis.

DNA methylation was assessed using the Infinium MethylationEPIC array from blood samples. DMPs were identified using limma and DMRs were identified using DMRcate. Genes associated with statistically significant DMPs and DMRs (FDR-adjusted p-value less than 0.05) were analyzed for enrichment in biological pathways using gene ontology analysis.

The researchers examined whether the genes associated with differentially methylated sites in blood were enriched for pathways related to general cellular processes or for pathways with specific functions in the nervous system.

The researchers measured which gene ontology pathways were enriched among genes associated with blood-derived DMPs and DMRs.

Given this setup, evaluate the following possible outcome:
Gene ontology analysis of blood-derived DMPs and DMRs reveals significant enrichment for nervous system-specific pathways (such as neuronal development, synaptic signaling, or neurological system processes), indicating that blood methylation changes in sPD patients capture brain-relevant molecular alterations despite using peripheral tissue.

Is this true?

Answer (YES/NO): YES